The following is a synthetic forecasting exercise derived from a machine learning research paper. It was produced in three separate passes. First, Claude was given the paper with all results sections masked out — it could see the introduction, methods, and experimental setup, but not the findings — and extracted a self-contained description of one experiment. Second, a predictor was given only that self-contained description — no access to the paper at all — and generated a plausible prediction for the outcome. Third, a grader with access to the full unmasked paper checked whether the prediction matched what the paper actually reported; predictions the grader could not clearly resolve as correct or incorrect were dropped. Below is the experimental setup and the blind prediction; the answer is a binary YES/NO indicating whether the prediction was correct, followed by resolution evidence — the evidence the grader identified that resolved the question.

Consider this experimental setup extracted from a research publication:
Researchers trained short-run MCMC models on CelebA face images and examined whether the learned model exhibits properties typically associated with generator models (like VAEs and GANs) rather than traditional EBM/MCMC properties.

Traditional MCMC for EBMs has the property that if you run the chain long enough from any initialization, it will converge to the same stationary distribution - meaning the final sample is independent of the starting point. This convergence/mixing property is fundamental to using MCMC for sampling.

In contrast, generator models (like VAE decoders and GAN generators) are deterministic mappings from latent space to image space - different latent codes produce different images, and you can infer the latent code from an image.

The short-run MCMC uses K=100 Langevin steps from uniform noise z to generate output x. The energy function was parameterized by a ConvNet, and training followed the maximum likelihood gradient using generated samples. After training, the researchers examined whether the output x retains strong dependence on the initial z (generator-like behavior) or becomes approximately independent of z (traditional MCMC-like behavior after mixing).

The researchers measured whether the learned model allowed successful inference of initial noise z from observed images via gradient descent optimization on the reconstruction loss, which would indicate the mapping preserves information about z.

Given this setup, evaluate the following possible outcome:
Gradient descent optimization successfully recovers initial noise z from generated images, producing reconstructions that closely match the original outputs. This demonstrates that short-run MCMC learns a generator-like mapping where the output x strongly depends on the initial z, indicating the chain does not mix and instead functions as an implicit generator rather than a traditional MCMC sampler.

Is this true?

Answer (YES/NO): YES